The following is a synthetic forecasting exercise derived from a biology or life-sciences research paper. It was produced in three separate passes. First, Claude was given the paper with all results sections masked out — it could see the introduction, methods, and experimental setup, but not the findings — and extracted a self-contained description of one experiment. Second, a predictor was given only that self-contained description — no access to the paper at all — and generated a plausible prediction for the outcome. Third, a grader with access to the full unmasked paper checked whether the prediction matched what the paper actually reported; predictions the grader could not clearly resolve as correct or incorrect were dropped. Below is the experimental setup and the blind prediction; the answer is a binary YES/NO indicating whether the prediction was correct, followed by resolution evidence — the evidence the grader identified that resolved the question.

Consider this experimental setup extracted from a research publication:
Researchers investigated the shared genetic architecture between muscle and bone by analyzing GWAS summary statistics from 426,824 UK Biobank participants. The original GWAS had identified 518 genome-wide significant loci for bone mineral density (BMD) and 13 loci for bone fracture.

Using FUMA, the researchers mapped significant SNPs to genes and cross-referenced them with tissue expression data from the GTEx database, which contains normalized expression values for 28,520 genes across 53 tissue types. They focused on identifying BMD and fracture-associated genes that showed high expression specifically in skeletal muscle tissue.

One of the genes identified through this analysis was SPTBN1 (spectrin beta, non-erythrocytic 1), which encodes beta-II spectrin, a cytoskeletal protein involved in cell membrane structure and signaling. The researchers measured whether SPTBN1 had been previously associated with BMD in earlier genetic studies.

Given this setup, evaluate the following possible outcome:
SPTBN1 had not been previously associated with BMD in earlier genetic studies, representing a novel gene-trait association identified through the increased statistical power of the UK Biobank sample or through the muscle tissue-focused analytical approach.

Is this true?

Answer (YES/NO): NO